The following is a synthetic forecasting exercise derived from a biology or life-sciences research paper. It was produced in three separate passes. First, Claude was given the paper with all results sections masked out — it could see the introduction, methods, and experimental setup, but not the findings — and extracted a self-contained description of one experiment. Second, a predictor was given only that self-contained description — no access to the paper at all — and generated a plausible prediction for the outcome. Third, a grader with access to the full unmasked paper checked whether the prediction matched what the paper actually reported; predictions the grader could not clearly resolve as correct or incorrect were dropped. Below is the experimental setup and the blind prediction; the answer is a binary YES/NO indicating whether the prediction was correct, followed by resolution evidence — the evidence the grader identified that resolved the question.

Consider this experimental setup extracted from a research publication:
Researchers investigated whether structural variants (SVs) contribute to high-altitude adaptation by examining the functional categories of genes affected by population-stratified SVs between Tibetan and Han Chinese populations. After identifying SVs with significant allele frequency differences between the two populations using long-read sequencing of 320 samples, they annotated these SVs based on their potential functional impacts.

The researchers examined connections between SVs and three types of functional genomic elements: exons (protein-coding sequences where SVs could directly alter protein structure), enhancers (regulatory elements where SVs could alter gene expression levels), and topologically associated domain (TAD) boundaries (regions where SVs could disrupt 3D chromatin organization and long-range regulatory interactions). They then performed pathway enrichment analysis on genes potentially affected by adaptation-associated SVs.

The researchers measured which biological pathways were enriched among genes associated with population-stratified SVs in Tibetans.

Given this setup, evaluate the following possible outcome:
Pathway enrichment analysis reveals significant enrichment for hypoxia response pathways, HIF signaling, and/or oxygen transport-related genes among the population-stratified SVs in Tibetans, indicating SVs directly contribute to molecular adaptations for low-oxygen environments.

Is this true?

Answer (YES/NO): NO